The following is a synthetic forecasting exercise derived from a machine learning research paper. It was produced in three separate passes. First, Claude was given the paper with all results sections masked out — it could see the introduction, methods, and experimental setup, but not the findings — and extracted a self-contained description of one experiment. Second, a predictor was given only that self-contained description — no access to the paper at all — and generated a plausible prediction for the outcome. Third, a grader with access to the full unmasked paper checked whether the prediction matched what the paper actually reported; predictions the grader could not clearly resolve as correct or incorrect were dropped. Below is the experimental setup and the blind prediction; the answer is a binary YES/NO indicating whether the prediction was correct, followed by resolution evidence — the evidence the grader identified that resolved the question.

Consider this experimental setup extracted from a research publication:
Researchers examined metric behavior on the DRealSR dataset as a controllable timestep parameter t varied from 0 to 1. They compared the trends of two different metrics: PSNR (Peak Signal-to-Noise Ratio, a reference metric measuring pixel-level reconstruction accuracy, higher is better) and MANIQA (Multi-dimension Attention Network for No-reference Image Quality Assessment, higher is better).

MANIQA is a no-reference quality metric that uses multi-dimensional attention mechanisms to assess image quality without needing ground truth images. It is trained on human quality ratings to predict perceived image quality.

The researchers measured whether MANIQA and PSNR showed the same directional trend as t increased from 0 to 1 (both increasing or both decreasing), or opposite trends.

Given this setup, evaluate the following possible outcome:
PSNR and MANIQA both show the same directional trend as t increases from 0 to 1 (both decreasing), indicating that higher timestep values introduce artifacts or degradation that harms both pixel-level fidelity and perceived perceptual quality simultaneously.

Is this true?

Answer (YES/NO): NO